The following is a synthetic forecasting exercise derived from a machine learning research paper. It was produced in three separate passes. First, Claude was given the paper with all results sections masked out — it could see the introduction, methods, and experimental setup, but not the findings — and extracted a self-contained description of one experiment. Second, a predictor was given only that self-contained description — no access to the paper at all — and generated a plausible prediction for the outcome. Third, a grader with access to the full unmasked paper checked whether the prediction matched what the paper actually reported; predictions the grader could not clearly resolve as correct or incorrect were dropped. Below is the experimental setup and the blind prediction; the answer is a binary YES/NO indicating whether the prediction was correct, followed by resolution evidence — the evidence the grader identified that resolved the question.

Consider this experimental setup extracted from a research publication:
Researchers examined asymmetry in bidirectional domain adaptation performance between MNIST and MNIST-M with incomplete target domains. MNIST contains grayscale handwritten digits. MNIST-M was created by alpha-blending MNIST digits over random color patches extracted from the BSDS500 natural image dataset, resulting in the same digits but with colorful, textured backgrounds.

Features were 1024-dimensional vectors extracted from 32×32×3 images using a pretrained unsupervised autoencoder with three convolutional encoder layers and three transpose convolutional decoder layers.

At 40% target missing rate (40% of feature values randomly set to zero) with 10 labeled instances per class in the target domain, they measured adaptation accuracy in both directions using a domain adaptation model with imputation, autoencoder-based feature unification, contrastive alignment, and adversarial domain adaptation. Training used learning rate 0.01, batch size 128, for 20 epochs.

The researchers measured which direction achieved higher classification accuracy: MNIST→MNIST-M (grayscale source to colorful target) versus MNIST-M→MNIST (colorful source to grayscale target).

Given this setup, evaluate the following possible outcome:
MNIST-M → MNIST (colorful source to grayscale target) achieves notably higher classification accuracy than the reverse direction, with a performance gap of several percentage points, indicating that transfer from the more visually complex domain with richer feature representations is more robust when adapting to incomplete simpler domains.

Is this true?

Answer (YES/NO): NO